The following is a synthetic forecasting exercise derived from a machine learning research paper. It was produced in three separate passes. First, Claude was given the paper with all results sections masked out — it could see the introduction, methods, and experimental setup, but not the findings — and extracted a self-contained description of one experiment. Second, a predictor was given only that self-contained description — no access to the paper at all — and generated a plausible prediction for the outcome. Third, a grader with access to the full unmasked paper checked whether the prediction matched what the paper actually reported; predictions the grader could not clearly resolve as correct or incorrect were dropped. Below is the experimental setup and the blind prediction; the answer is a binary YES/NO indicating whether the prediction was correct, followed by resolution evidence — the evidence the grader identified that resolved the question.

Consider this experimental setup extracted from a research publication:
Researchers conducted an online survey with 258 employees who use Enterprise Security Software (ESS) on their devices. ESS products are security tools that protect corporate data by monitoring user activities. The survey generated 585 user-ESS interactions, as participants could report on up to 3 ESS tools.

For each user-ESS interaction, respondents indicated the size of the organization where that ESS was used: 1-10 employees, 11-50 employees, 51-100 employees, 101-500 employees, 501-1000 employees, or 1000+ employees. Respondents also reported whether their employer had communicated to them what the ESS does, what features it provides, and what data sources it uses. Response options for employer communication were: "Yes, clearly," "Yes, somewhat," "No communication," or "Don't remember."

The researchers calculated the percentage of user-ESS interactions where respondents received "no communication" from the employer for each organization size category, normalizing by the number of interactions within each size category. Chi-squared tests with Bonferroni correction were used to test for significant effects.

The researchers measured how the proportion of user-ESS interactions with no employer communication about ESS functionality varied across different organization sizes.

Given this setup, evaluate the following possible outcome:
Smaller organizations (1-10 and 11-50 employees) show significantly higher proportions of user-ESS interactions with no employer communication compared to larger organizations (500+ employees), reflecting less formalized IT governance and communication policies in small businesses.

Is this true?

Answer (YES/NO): NO